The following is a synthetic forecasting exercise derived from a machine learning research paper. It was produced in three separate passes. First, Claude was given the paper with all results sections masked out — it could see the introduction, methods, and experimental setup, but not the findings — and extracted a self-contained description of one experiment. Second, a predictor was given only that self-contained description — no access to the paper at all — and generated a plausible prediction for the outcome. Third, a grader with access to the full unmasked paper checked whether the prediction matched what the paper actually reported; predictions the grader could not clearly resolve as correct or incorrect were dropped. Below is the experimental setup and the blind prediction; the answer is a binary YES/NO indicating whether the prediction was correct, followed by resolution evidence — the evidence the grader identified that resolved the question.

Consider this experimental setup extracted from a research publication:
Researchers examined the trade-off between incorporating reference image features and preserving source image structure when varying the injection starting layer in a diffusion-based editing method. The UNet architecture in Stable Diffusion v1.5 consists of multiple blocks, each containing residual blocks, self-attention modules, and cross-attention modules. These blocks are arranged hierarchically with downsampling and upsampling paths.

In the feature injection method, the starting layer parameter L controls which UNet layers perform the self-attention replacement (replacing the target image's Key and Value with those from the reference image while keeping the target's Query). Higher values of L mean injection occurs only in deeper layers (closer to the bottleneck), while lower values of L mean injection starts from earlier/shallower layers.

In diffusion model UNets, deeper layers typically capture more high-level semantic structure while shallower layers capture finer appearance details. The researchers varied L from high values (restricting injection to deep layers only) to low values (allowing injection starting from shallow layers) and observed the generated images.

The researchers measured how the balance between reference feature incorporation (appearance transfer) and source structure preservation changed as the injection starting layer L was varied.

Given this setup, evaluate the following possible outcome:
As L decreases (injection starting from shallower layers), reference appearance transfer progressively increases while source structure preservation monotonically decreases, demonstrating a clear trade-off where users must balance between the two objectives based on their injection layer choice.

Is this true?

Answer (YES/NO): YES